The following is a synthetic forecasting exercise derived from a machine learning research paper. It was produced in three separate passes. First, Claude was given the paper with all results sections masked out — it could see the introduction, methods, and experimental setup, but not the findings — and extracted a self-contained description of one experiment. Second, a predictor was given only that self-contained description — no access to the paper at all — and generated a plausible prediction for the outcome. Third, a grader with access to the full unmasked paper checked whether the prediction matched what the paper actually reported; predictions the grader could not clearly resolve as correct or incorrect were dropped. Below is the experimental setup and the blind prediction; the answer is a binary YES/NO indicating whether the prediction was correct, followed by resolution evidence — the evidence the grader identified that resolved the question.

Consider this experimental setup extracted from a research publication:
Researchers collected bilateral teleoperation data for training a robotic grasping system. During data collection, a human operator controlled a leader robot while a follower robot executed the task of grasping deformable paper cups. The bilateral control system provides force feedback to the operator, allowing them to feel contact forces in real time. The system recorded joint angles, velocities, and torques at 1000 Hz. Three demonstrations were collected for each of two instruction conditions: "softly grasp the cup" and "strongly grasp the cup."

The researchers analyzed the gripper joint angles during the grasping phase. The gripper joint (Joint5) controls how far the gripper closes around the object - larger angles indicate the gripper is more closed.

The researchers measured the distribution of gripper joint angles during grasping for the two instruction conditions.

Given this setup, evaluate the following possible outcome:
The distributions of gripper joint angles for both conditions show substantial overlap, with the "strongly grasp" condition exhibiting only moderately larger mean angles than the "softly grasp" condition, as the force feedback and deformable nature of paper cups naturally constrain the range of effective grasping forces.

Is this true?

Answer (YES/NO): NO